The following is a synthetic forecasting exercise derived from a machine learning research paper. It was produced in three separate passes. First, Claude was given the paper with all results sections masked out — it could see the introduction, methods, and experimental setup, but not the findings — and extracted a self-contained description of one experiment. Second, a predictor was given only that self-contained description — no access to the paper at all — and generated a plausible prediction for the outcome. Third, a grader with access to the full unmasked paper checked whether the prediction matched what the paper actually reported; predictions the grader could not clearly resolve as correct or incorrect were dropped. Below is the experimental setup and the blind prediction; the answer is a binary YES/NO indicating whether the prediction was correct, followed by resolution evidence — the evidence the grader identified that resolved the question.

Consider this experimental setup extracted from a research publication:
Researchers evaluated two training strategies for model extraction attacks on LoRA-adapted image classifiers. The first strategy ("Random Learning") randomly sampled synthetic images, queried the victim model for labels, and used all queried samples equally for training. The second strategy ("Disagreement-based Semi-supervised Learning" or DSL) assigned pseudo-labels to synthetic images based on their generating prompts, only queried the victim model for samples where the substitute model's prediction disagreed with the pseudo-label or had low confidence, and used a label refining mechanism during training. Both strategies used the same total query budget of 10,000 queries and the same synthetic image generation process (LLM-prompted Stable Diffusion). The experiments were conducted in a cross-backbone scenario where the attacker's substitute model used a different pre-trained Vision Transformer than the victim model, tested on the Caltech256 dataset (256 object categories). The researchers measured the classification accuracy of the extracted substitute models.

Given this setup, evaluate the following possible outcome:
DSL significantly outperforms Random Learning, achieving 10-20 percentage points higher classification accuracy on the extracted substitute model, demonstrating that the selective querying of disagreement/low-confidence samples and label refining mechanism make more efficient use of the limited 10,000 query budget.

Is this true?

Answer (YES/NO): YES